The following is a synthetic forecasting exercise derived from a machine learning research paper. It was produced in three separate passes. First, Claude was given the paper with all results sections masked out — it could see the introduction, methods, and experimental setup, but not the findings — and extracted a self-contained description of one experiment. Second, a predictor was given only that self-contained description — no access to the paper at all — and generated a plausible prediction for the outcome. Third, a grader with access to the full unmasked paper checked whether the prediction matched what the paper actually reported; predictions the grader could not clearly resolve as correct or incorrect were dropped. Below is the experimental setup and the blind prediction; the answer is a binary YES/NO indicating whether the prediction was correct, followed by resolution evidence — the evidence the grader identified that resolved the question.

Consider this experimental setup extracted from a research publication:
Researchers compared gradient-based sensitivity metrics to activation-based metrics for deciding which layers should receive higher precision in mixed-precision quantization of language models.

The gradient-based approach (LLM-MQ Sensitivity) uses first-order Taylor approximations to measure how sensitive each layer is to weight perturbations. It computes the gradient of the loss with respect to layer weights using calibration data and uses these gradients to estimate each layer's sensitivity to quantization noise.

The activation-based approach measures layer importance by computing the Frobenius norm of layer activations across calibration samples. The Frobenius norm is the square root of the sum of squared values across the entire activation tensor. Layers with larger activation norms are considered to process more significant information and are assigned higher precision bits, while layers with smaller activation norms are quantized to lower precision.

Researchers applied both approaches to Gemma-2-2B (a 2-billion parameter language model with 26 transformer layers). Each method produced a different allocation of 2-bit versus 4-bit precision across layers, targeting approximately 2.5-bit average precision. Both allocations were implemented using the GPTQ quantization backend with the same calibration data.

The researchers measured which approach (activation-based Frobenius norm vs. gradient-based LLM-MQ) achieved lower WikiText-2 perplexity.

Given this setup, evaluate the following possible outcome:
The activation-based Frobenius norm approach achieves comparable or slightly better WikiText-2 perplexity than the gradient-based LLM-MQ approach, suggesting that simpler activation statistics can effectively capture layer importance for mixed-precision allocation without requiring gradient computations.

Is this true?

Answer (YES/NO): NO